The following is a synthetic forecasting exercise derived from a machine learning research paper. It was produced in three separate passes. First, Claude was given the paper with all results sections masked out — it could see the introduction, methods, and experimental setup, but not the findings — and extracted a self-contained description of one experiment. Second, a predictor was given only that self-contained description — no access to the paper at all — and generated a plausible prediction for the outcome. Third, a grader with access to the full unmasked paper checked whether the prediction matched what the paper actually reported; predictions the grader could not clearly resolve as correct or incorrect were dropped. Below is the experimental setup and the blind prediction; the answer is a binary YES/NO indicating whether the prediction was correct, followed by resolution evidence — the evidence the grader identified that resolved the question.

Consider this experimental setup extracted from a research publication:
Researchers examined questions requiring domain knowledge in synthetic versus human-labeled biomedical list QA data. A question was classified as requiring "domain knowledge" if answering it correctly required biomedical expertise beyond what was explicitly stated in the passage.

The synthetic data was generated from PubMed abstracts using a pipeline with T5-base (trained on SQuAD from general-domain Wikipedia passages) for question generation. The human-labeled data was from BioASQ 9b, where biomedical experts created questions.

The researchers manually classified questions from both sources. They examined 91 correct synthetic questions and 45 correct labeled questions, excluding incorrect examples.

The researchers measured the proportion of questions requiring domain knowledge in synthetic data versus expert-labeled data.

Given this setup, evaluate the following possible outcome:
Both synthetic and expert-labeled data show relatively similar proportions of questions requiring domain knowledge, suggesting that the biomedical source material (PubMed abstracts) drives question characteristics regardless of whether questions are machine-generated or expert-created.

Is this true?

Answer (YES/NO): NO